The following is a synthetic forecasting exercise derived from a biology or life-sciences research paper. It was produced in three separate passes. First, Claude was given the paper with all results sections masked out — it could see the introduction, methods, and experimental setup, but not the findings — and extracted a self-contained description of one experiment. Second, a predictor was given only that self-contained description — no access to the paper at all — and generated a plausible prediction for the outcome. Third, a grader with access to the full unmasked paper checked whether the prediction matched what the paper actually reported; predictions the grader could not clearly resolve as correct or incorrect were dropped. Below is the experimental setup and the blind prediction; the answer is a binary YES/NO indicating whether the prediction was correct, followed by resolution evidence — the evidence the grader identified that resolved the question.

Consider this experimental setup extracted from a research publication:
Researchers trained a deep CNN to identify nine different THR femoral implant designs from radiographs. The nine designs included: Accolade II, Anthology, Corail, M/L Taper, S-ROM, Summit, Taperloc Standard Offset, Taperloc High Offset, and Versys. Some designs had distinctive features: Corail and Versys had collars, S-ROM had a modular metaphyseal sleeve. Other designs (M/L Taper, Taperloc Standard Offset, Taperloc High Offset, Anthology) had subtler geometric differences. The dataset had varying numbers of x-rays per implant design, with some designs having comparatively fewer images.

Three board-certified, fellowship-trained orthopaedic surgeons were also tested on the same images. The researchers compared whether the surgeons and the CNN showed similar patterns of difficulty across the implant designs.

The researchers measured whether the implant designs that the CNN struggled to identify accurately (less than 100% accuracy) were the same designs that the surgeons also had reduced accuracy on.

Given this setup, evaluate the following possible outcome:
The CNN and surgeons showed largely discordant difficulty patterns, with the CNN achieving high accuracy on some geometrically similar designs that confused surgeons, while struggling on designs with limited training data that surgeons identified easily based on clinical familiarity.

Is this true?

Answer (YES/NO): NO